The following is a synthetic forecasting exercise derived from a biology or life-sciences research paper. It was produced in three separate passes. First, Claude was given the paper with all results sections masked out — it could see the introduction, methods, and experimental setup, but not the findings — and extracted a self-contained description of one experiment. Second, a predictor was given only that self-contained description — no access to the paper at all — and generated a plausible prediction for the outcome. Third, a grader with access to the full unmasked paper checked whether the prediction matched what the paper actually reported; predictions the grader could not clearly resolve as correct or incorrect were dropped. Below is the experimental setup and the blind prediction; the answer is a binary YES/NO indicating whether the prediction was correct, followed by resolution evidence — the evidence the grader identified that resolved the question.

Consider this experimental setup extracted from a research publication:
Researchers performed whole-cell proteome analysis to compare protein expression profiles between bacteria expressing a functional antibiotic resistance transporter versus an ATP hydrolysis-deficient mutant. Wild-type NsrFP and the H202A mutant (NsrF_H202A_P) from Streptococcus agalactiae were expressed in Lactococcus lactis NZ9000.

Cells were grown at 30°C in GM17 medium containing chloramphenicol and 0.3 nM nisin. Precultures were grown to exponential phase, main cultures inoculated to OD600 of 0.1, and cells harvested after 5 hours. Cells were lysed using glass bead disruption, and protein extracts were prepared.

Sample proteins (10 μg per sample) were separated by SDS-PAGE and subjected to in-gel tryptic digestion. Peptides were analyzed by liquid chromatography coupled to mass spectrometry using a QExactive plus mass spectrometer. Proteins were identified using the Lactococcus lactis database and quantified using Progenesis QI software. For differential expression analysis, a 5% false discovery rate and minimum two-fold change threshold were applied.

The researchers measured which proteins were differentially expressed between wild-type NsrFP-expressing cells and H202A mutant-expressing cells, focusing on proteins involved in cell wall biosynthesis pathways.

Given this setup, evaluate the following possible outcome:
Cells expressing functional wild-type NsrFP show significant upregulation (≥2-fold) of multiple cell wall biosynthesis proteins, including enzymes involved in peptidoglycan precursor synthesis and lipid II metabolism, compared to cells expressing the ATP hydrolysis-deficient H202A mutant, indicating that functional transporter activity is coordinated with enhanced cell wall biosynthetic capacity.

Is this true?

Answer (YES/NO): NO